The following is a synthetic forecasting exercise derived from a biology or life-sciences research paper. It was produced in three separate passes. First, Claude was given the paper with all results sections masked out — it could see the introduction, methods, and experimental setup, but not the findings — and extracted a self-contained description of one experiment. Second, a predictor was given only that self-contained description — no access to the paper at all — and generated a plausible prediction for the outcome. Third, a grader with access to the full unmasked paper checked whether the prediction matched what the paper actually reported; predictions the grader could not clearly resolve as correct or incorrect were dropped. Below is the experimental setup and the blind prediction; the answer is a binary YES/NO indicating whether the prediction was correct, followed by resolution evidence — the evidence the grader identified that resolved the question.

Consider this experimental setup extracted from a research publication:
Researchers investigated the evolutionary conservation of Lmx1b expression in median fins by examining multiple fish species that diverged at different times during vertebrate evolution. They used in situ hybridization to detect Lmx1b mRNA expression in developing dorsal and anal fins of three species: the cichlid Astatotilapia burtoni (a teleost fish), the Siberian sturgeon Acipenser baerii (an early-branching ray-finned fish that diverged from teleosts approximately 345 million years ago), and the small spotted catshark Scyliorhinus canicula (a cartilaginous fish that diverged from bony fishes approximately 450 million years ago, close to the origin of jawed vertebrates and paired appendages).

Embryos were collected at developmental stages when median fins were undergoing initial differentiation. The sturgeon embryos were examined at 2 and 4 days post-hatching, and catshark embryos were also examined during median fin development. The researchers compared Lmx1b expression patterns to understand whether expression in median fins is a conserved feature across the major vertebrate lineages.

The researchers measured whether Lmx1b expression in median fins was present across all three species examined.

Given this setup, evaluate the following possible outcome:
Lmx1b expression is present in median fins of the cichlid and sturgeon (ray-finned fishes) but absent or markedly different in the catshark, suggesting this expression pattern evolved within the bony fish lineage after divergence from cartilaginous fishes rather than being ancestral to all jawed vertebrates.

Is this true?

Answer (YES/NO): NO